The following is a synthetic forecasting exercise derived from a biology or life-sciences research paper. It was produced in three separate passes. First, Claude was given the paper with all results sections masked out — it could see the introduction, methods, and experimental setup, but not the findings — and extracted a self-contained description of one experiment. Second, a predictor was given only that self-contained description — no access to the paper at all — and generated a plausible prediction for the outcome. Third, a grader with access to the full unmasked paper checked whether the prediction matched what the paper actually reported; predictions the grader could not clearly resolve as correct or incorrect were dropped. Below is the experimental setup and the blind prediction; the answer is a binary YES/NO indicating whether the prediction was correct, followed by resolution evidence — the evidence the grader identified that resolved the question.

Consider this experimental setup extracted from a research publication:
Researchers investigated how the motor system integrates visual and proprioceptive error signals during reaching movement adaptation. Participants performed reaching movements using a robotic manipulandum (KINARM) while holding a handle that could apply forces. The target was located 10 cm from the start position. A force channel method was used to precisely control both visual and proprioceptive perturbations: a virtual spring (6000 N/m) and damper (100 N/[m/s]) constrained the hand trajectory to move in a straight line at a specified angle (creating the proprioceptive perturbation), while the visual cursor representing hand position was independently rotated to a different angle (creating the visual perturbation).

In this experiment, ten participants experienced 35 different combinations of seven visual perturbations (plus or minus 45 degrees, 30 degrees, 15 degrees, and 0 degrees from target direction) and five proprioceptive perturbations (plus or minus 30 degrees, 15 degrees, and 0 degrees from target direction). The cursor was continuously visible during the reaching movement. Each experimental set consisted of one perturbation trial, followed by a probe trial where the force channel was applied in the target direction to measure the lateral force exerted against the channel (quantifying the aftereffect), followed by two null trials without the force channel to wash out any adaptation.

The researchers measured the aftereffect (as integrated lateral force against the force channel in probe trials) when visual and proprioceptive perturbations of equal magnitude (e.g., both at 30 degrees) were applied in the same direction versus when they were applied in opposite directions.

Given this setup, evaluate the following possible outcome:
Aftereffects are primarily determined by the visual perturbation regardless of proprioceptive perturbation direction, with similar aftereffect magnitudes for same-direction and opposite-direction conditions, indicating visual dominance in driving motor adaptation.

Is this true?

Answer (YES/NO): NO